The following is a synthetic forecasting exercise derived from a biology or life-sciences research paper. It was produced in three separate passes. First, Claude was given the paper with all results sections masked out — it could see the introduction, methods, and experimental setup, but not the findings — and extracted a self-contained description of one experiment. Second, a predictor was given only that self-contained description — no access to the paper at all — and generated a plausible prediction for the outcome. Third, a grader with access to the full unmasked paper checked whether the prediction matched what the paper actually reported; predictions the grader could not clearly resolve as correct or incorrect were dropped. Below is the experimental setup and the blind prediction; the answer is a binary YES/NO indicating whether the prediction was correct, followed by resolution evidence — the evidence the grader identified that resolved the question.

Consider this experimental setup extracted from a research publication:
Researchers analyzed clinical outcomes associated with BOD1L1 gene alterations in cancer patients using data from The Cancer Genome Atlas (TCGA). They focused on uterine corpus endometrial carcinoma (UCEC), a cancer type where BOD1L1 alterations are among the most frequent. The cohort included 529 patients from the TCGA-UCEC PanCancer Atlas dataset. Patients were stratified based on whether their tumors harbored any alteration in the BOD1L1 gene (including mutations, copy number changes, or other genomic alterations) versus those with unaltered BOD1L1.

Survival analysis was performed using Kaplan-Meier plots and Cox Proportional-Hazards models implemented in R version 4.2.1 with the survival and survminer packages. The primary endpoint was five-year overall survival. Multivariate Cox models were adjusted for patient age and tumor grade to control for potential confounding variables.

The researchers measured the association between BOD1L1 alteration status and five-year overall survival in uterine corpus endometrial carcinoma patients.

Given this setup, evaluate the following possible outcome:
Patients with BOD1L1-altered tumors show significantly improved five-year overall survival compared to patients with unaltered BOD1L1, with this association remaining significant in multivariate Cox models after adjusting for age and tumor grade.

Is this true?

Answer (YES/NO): YES